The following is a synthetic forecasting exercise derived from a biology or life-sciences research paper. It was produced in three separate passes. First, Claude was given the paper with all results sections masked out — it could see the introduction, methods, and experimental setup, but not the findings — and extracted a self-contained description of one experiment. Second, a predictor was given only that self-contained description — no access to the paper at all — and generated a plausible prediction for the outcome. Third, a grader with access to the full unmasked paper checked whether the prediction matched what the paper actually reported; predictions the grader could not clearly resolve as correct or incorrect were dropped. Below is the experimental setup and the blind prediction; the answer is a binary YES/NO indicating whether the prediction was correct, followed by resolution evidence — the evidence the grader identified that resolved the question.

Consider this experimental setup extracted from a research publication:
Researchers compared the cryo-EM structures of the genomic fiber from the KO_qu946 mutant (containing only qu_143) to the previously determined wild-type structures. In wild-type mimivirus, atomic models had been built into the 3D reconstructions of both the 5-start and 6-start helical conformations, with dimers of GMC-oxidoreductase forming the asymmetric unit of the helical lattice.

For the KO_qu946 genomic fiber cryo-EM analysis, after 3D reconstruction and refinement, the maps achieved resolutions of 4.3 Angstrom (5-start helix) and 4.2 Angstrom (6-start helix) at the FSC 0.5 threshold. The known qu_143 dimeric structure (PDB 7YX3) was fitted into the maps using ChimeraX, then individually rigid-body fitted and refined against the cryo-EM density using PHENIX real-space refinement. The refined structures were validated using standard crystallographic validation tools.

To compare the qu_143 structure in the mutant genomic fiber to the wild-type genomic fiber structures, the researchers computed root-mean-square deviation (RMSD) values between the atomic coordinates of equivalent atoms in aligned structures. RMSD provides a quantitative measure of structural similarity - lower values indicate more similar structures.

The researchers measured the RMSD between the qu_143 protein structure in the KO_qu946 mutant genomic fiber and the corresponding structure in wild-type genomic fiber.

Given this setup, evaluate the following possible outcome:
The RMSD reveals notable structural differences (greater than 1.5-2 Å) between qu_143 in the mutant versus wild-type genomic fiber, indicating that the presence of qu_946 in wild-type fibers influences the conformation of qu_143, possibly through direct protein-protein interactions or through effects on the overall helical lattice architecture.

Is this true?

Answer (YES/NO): NO